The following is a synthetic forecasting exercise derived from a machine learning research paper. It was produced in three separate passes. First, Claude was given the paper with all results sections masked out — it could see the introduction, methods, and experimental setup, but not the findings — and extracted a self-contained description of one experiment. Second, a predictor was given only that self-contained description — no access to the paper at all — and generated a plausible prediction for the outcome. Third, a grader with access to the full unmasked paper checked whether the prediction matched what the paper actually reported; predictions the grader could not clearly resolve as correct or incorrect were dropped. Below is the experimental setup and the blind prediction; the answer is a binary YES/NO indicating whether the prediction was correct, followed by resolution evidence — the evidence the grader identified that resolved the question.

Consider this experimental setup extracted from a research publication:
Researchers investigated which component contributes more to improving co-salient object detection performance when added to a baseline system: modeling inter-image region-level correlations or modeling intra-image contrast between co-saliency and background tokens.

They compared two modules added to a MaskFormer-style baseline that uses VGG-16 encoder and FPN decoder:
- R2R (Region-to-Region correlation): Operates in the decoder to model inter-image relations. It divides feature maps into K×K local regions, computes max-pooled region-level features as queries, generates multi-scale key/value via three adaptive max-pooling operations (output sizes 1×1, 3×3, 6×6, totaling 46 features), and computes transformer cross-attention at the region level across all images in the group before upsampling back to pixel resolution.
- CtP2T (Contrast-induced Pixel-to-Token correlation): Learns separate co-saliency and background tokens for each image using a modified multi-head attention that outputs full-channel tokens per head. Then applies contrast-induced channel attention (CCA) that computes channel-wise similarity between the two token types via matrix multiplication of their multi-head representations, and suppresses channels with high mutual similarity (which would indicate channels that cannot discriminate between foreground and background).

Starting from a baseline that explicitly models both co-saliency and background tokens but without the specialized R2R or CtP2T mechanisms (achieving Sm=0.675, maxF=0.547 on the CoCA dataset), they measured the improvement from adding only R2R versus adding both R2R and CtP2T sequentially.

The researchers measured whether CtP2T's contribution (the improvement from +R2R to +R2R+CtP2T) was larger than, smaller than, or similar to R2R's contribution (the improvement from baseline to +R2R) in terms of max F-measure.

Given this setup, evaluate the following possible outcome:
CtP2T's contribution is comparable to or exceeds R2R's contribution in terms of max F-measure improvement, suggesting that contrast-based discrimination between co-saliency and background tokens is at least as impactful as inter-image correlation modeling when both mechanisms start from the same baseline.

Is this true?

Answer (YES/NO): NO